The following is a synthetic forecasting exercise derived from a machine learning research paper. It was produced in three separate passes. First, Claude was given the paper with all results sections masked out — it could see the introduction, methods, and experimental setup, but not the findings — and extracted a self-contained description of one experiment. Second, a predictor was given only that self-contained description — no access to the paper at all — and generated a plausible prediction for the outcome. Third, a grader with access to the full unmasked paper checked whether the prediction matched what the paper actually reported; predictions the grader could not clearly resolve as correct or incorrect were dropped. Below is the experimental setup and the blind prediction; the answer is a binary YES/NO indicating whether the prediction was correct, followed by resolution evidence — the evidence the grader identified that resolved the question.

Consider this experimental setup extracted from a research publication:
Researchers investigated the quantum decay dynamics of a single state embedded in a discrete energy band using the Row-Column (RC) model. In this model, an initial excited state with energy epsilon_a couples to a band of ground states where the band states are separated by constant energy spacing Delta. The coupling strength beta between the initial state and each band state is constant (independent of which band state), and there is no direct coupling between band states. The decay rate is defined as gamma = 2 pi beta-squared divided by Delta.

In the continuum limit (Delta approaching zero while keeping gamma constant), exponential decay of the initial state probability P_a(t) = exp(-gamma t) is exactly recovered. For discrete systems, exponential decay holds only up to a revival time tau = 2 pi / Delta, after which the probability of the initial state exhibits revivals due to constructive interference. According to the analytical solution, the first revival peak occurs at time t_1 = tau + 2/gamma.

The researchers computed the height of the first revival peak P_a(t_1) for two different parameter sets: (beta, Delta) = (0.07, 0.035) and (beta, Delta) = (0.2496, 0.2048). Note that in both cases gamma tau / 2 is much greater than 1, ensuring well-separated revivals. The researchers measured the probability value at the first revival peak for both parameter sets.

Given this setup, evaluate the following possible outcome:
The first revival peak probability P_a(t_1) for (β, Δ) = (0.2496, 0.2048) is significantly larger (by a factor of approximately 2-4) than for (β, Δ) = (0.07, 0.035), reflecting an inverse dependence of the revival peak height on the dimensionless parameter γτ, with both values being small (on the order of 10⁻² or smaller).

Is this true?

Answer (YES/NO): NO